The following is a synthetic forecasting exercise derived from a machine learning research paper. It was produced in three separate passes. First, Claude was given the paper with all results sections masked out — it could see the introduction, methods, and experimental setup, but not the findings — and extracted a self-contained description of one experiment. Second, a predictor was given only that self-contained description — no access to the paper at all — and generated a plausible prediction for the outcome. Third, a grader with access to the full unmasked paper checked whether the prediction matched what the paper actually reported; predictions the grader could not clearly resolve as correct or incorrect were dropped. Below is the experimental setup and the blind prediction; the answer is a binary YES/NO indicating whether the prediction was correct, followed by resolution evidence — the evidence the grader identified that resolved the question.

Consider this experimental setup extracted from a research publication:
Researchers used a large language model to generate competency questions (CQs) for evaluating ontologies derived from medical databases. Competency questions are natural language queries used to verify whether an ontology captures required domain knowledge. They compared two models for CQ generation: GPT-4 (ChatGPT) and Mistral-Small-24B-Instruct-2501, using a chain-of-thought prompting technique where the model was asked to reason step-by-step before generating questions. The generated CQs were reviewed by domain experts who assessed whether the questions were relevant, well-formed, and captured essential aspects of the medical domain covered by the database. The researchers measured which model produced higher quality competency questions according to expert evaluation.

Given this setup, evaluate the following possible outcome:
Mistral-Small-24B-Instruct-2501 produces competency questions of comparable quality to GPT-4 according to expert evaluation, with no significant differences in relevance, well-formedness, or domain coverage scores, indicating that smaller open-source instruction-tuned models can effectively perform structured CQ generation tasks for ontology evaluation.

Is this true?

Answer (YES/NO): NO